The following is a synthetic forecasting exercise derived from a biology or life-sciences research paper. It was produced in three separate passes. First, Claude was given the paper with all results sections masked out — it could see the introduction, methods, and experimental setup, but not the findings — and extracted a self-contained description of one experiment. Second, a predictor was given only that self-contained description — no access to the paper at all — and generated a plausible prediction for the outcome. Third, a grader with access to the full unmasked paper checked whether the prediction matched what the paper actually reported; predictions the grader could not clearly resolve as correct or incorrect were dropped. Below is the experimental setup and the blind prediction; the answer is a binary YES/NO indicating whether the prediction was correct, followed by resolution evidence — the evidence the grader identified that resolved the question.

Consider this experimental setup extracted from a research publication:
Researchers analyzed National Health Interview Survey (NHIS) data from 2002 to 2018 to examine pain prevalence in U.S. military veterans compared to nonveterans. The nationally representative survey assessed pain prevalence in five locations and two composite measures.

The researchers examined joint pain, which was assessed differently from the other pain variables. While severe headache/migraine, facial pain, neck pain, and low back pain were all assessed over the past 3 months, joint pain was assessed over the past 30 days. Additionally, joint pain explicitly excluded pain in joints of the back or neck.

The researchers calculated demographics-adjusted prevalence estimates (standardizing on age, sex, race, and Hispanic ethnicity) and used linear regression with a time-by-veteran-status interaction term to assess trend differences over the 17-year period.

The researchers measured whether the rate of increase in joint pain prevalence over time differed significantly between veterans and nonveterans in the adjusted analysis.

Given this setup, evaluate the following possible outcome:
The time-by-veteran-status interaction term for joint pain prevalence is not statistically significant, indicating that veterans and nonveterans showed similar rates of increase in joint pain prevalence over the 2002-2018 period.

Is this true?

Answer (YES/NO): NO